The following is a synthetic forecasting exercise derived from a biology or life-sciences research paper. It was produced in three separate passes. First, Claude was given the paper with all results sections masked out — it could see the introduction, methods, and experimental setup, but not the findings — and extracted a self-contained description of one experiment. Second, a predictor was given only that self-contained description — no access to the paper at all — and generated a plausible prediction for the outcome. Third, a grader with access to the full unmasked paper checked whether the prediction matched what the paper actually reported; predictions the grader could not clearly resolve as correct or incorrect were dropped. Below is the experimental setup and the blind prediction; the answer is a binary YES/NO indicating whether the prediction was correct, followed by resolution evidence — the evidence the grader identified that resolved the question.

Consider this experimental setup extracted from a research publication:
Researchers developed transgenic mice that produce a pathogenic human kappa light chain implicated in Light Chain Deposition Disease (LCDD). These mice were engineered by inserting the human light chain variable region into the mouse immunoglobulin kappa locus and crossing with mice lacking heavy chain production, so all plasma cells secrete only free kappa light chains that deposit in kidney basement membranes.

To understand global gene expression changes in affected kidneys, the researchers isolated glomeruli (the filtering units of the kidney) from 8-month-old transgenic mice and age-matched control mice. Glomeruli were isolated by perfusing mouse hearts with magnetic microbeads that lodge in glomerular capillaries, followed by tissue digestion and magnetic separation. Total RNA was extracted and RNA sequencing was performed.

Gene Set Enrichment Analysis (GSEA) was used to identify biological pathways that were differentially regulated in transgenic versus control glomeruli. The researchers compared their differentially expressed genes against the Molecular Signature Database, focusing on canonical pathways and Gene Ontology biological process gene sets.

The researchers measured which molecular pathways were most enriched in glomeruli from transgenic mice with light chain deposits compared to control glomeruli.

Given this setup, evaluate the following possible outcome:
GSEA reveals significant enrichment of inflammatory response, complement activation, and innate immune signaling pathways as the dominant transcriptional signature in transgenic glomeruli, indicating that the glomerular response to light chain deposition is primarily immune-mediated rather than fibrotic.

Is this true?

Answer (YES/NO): NO